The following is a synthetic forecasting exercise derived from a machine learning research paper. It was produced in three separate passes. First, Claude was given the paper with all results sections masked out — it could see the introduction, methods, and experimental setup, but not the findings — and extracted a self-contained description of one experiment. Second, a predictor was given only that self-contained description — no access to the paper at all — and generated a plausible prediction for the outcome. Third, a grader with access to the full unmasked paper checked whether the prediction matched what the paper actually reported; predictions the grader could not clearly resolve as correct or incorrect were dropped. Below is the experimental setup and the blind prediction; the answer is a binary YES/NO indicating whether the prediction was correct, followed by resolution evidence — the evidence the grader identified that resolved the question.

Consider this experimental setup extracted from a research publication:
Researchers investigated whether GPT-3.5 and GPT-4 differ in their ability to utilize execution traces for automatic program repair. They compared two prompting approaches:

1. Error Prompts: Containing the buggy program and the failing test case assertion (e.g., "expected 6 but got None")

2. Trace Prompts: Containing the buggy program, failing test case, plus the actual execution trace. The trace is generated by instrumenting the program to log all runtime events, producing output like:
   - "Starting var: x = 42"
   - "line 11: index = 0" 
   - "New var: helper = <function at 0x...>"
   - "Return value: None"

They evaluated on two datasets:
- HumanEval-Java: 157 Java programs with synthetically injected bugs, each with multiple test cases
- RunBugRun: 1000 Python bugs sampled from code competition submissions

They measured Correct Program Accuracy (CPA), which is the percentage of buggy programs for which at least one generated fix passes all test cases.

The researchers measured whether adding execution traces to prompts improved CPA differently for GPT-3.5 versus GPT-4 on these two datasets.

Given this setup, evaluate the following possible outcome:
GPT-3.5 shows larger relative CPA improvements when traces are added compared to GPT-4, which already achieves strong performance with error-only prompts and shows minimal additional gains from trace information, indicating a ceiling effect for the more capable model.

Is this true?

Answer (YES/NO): NO